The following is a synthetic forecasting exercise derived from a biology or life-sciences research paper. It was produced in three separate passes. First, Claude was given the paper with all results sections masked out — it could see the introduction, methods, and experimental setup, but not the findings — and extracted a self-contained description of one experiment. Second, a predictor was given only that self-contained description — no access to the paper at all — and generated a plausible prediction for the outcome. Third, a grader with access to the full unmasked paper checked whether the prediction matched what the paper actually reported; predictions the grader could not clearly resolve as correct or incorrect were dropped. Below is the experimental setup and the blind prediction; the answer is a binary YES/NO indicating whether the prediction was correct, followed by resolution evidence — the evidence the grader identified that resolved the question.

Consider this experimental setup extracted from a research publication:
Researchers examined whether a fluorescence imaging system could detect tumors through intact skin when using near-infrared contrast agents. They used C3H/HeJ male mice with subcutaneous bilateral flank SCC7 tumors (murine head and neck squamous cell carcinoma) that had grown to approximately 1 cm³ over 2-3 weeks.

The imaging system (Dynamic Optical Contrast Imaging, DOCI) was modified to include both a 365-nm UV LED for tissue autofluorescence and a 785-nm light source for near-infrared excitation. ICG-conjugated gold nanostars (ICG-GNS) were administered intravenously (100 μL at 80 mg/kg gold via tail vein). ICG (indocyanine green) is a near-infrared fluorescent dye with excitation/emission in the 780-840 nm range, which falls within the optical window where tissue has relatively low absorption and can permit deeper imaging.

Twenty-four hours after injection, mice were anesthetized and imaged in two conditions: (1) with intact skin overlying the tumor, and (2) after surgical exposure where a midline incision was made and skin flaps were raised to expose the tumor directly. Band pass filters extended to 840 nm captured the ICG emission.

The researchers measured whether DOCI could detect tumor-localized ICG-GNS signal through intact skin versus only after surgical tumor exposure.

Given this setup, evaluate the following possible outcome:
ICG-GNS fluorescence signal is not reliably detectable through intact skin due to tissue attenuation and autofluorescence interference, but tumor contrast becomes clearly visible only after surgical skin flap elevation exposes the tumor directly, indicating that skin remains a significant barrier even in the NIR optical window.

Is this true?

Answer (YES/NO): NO